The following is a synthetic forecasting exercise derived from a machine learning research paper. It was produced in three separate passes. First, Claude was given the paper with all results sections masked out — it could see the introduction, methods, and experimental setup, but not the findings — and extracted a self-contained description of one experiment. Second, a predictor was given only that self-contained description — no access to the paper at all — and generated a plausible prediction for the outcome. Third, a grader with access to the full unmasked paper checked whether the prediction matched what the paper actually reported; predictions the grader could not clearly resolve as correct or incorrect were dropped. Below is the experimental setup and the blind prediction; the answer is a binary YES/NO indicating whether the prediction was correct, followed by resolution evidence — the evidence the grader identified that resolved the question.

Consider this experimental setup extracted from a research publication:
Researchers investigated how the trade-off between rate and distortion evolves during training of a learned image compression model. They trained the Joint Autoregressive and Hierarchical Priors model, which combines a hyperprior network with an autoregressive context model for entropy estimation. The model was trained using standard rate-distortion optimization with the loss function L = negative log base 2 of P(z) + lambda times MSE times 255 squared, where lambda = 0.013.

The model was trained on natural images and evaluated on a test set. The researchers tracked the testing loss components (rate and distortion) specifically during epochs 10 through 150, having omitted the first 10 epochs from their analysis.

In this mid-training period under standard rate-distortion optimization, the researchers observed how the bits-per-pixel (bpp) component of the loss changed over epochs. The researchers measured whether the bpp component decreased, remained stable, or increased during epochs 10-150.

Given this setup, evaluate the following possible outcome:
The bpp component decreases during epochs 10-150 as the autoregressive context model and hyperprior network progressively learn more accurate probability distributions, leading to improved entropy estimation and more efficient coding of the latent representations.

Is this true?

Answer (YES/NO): NO